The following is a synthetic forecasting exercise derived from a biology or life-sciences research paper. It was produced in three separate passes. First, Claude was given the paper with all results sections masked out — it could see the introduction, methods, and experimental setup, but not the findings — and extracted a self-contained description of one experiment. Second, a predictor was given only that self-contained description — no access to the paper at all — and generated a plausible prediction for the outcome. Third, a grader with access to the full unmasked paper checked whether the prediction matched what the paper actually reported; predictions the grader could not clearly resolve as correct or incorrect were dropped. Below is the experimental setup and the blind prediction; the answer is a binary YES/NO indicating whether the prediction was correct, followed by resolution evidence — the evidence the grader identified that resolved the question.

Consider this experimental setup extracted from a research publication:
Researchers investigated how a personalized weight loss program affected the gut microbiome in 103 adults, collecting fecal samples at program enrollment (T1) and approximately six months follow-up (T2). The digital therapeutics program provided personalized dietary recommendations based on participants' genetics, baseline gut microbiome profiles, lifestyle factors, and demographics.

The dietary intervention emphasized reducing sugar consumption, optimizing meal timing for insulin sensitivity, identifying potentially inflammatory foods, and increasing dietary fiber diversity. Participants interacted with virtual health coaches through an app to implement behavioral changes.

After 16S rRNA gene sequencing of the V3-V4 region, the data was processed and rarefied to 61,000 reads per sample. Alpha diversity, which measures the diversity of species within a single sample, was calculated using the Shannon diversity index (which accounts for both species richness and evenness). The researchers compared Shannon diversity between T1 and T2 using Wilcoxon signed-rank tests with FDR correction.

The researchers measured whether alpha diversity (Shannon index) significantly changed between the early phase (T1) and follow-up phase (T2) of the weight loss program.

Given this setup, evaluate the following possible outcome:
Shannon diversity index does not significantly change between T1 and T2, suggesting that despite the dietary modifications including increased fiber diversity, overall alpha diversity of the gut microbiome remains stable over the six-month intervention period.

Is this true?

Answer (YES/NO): YES